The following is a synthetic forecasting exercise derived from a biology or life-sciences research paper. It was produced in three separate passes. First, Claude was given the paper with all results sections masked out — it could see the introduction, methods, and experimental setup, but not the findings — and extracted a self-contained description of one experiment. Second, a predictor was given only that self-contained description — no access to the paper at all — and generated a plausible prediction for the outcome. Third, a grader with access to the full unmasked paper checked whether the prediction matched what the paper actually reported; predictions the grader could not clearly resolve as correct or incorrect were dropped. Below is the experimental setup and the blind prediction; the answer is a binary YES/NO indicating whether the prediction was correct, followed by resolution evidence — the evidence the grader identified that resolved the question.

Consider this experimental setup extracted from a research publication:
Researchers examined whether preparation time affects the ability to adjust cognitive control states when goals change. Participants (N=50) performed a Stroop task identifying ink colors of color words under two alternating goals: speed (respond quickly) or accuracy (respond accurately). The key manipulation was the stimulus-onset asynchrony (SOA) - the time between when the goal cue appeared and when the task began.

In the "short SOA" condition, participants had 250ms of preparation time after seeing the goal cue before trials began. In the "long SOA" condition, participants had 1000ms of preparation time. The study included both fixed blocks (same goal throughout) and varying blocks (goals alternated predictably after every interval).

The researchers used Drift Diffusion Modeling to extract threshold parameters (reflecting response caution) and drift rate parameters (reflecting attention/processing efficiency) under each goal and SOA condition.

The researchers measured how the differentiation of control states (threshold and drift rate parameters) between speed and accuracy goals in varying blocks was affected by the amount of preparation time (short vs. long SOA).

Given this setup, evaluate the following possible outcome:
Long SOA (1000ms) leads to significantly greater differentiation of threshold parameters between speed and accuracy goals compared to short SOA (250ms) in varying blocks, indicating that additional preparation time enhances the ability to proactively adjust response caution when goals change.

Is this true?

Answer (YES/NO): YES